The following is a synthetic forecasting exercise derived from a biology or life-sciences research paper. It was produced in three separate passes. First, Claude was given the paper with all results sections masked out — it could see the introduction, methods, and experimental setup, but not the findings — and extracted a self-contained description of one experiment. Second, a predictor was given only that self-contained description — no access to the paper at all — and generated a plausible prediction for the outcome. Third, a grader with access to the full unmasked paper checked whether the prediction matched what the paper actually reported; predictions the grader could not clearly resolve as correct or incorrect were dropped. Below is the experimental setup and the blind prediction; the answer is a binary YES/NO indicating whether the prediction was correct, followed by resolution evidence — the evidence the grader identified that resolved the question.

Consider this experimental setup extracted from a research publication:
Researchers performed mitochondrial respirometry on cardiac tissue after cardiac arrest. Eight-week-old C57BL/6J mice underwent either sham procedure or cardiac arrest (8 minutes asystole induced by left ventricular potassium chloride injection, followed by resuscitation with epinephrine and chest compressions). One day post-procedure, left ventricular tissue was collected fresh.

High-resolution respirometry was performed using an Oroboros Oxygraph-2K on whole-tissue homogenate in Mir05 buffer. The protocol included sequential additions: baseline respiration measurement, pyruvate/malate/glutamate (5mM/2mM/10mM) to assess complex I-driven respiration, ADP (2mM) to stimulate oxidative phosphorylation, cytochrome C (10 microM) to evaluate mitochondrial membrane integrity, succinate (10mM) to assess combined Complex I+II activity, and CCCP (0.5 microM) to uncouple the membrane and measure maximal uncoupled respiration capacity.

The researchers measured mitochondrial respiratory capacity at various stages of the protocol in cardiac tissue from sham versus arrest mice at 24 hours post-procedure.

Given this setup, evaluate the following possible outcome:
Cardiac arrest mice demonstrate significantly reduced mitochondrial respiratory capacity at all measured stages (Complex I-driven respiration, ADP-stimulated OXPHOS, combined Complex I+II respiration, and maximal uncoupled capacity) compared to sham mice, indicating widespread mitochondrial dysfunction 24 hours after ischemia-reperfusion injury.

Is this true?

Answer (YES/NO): NO